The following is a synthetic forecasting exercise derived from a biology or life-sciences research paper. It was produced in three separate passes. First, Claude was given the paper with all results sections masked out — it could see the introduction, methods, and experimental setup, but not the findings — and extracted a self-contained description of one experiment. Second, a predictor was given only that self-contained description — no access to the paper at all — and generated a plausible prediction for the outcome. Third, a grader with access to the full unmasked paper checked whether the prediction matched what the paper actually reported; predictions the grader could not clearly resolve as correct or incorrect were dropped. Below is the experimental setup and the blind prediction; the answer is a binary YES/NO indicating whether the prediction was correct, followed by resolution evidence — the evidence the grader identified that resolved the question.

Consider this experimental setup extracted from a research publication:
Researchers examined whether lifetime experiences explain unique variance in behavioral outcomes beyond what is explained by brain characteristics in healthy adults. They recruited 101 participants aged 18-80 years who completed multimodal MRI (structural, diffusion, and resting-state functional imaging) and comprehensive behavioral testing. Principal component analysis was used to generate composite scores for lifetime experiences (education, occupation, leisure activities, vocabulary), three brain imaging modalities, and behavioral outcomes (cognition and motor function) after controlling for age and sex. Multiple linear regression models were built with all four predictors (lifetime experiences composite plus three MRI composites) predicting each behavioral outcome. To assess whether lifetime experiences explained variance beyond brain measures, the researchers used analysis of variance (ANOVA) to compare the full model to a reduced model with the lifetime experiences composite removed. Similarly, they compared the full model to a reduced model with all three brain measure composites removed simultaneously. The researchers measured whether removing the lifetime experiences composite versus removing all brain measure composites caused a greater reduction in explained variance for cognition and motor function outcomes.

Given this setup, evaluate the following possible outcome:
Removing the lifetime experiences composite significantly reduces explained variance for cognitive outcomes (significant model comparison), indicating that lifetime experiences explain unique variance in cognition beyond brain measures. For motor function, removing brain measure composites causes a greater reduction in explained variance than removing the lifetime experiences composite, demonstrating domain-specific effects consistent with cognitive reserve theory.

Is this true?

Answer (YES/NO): NO